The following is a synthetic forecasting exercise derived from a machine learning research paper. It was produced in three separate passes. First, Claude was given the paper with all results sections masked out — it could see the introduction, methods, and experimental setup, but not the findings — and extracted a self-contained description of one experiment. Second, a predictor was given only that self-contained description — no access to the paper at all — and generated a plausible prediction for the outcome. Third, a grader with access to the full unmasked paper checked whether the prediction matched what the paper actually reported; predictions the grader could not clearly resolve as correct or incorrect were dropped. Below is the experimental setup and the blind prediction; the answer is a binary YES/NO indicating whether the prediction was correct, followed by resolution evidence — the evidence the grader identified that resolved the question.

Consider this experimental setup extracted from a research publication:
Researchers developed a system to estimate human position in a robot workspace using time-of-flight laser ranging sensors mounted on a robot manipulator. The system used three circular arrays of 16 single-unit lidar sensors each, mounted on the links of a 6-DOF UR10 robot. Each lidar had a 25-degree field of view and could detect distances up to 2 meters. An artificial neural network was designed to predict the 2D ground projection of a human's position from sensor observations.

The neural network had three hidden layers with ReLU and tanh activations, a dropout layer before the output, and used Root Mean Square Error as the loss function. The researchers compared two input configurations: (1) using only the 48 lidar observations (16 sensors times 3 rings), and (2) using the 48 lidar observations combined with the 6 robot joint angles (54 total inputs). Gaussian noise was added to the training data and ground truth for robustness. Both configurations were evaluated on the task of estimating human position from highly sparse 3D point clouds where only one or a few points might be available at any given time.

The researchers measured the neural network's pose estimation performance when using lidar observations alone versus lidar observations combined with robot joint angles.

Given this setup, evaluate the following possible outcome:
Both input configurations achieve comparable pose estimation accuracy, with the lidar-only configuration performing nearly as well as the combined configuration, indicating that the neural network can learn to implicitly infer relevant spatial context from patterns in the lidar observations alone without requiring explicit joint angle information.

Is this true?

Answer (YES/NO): NO